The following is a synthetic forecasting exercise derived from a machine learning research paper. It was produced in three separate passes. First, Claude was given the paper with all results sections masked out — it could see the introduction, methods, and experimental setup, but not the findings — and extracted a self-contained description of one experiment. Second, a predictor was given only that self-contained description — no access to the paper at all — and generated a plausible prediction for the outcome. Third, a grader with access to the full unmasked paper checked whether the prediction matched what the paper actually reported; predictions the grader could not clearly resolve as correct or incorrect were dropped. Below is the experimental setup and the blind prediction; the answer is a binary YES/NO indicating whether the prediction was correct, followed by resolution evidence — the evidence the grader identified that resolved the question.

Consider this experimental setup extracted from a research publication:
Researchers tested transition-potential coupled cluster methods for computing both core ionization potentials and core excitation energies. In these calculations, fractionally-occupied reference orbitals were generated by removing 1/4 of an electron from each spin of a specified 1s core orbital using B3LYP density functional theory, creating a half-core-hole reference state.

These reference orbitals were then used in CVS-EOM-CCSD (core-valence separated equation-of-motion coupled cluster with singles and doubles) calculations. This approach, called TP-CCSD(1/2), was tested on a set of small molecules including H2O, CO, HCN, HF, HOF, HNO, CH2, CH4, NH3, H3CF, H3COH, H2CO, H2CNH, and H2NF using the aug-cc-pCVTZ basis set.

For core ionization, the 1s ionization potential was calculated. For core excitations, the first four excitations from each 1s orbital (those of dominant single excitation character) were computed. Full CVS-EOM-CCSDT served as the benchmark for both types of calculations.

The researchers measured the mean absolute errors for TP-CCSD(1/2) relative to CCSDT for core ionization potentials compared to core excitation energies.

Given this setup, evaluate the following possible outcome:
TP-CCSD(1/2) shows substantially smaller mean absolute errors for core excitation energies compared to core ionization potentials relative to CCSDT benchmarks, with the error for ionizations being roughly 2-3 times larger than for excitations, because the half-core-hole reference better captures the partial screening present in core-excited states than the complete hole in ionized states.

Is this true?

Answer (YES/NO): NO